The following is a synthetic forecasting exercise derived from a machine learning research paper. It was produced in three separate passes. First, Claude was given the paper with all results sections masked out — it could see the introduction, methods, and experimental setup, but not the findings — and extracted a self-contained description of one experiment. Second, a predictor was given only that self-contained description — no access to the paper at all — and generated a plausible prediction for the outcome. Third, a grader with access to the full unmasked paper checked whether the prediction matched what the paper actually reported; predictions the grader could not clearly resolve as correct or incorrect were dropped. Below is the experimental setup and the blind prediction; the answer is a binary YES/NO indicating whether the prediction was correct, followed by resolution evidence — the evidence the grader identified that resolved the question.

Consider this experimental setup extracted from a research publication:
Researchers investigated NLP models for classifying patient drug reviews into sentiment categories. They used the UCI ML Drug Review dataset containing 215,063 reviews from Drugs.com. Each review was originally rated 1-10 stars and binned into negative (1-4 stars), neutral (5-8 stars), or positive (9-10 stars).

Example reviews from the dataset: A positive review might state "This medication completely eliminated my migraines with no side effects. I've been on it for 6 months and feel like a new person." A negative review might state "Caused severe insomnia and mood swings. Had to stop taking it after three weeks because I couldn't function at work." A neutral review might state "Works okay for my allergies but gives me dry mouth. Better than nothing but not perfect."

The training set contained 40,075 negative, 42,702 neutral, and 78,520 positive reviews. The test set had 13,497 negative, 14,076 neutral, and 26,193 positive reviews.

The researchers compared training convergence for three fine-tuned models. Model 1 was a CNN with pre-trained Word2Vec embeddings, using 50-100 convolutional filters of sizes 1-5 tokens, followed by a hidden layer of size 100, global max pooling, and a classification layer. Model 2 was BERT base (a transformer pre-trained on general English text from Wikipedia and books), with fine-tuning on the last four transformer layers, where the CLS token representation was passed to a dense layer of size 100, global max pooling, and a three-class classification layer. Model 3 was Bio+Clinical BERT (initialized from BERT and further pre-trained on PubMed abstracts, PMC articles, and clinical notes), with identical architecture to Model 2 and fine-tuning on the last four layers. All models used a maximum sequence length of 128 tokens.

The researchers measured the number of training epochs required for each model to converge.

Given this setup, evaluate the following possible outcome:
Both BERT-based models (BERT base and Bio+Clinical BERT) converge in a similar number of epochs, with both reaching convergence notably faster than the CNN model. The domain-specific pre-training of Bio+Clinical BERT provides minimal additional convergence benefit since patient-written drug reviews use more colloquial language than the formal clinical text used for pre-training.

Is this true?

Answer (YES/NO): YES